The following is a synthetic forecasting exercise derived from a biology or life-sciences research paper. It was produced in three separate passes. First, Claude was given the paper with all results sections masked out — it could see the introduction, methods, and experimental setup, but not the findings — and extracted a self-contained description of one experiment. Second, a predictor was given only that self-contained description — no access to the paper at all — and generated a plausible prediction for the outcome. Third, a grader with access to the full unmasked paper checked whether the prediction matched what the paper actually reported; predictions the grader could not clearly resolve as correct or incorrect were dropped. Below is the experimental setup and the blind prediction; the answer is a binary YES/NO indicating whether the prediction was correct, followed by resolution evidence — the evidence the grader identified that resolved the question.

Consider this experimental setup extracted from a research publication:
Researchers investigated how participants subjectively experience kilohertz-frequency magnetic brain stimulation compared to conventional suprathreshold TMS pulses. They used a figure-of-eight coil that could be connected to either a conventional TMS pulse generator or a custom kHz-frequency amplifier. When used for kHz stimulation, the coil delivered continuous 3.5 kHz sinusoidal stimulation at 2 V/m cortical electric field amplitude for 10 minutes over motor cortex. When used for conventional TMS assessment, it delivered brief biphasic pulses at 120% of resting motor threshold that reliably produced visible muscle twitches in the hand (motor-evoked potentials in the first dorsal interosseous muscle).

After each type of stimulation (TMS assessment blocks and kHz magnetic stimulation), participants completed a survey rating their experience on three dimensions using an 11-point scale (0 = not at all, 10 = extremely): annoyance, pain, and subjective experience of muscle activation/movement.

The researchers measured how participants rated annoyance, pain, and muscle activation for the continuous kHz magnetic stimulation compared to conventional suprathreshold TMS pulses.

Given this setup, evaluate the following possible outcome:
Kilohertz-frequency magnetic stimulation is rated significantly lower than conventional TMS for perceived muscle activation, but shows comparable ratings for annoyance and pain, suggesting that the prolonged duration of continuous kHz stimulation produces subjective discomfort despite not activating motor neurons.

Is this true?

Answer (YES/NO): NO